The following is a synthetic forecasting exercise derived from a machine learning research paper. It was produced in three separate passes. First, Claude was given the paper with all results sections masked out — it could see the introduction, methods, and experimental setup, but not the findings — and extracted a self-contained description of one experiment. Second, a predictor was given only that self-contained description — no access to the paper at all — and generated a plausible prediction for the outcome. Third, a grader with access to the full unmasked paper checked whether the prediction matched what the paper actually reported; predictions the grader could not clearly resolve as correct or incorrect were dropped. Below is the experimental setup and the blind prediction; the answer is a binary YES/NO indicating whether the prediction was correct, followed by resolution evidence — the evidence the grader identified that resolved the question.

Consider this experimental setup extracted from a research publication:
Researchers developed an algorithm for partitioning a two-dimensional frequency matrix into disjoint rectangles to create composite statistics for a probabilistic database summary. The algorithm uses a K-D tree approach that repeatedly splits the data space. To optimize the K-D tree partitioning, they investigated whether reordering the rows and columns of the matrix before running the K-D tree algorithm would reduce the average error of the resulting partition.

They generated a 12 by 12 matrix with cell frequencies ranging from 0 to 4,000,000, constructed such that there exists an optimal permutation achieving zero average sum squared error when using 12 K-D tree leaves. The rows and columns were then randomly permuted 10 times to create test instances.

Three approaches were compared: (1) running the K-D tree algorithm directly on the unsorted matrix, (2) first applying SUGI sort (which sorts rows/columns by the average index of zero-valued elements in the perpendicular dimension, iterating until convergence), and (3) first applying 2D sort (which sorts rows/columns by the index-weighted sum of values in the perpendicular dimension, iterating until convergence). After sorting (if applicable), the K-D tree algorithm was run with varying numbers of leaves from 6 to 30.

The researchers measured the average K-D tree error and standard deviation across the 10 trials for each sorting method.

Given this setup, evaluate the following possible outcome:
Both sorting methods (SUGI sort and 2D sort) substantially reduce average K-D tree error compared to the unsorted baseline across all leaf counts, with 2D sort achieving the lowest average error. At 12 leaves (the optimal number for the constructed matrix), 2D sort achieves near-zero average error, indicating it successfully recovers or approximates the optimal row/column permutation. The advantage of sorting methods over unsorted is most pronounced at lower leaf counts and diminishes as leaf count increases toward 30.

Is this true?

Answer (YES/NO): NO